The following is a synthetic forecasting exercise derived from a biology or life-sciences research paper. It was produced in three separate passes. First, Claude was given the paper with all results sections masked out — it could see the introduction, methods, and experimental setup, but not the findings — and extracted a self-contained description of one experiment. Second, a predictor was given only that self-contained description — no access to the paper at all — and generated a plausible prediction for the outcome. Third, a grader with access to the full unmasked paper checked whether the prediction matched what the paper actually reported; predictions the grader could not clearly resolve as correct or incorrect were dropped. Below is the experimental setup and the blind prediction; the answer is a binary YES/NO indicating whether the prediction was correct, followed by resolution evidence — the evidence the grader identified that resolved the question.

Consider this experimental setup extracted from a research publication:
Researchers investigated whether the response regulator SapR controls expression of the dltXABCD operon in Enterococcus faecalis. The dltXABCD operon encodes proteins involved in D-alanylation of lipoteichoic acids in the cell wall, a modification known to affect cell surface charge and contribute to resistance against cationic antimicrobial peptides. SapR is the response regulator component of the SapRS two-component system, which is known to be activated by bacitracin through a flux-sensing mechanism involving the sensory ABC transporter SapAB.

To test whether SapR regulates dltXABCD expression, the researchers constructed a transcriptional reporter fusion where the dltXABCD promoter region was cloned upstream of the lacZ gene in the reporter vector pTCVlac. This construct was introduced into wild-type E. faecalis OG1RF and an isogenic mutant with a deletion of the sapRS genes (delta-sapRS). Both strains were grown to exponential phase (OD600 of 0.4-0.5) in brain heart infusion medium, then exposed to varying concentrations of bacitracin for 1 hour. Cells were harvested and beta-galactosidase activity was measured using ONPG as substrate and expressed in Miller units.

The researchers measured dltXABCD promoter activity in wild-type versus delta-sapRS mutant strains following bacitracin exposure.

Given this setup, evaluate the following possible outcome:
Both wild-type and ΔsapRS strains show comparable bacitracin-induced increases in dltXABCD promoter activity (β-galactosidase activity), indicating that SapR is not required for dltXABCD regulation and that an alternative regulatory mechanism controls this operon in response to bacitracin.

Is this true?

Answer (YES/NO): NO